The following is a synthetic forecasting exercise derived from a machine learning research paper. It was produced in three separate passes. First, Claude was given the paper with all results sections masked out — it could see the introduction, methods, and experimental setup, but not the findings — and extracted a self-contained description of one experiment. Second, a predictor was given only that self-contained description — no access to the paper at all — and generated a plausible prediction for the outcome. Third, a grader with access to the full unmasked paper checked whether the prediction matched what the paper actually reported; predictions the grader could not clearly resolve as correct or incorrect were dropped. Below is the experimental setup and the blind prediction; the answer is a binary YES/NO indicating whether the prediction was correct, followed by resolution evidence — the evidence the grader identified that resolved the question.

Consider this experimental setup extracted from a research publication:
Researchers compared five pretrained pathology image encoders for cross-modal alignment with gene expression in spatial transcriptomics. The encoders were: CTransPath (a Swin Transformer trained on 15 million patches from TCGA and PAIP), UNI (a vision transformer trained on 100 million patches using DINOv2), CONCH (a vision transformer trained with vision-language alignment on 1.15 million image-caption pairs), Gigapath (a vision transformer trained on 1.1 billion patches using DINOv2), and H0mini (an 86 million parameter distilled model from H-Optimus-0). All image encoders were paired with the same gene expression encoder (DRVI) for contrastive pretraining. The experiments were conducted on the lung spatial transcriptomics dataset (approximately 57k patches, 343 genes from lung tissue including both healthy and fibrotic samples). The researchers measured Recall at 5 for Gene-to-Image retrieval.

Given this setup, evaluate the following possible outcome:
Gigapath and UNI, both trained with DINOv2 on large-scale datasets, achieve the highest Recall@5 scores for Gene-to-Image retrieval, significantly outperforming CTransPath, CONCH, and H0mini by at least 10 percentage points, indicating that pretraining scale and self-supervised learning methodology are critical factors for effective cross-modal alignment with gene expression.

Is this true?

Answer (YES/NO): NO